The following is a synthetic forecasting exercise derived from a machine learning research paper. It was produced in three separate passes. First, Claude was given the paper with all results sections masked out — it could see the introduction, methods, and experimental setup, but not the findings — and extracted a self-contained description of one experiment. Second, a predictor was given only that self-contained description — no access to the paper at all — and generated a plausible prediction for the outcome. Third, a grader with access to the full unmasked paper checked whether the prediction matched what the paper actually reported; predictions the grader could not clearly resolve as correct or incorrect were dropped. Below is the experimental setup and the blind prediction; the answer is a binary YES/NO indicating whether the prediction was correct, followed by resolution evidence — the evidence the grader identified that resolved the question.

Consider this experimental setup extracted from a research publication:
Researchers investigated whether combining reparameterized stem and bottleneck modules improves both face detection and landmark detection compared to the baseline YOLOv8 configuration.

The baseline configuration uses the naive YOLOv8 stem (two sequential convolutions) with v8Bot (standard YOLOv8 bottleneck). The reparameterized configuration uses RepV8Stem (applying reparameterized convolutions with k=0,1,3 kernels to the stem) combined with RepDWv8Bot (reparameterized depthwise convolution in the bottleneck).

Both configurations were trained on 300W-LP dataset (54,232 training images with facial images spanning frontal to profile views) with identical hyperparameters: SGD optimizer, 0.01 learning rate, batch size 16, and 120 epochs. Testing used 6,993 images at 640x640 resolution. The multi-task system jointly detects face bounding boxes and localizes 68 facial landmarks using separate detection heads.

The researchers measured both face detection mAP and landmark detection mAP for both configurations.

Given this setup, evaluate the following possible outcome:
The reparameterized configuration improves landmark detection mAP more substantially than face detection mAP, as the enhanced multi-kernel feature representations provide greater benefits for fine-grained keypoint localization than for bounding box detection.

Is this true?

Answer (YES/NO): NO